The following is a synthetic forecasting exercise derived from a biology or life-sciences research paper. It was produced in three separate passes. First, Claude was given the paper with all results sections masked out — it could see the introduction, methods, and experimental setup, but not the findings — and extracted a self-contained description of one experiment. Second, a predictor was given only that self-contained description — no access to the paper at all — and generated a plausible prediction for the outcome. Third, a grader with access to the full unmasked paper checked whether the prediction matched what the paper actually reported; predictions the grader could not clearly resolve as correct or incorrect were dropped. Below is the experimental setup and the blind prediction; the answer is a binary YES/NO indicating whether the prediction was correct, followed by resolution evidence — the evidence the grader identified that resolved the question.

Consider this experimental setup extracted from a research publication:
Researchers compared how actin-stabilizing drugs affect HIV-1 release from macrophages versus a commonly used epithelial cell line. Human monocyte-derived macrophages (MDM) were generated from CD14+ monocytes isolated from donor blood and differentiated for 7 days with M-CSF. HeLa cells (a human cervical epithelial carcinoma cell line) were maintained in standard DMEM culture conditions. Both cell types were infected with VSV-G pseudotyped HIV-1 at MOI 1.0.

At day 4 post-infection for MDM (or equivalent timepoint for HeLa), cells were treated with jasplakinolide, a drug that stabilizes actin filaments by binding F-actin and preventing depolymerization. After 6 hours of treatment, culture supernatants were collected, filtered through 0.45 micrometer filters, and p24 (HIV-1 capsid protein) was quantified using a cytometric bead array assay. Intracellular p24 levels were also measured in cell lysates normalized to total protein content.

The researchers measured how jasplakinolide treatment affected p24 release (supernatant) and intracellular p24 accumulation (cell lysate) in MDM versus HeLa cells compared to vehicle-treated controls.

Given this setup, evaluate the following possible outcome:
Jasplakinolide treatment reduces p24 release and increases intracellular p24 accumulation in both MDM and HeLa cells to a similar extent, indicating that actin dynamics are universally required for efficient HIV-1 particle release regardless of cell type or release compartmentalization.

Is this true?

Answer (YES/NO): NO